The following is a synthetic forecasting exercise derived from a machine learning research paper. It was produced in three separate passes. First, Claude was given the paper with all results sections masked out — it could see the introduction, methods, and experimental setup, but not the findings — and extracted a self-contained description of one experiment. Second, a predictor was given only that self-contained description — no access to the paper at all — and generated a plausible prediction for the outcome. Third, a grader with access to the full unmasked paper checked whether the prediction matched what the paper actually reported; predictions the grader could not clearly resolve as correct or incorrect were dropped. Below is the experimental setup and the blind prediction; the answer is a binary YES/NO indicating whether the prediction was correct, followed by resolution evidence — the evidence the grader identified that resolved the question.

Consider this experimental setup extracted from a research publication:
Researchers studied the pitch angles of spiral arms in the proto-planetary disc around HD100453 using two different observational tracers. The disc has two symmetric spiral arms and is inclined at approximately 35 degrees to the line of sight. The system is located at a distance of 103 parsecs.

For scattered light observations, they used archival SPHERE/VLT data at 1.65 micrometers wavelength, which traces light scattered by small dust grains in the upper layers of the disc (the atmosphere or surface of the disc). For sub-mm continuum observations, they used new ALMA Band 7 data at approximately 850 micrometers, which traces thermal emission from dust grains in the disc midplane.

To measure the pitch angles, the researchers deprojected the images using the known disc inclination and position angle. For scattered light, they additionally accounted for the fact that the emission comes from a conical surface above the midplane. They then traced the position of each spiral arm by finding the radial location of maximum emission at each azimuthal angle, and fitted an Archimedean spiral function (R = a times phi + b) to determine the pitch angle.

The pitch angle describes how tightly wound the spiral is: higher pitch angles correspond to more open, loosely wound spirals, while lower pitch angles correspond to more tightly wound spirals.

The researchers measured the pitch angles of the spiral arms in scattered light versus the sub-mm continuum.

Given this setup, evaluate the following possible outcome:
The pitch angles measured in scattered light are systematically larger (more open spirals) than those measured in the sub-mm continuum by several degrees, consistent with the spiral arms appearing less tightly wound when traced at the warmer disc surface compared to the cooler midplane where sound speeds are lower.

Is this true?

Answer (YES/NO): YES